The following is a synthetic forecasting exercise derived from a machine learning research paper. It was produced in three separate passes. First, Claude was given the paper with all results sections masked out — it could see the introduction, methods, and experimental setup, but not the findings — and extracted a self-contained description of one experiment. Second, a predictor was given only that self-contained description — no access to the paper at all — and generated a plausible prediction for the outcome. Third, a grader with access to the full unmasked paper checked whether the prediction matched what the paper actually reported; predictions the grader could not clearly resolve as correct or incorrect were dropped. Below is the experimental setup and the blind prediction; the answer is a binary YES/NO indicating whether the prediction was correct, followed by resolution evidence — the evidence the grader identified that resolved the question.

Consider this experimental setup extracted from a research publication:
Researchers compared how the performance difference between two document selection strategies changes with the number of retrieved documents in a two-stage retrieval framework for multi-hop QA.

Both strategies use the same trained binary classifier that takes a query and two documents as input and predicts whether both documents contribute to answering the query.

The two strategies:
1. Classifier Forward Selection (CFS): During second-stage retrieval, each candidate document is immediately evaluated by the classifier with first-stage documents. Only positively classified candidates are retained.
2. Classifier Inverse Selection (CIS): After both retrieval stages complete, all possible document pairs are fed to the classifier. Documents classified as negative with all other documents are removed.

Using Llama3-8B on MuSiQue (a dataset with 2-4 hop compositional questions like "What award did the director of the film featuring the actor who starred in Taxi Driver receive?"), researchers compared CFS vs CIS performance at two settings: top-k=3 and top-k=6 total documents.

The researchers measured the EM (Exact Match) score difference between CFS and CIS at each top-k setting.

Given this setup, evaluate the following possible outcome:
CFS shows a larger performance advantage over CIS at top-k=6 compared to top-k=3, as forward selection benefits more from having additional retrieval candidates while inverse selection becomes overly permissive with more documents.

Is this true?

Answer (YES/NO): NO